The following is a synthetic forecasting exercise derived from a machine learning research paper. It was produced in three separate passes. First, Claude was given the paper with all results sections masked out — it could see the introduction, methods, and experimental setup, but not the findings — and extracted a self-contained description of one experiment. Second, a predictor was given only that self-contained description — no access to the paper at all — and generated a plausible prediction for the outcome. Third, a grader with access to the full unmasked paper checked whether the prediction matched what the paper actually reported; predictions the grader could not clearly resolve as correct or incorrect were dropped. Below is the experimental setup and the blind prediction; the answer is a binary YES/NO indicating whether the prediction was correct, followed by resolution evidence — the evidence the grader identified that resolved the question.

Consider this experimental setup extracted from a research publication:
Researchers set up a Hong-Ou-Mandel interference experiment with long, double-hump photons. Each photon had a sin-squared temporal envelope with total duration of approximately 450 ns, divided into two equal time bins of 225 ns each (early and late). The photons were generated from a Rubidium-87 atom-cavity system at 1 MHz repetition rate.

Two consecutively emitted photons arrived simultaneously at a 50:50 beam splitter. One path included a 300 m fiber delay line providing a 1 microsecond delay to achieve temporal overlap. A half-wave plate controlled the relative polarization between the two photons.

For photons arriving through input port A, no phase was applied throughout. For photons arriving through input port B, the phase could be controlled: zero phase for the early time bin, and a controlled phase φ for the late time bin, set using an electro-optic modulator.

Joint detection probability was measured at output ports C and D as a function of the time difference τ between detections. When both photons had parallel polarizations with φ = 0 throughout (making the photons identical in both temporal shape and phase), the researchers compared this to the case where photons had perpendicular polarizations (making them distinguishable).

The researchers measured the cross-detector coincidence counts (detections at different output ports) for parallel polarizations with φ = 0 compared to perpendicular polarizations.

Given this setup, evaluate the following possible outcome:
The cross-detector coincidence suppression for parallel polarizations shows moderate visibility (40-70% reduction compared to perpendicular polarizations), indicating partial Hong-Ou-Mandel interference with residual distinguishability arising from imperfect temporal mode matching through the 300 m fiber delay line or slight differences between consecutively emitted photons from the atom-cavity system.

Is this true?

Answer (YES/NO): NO